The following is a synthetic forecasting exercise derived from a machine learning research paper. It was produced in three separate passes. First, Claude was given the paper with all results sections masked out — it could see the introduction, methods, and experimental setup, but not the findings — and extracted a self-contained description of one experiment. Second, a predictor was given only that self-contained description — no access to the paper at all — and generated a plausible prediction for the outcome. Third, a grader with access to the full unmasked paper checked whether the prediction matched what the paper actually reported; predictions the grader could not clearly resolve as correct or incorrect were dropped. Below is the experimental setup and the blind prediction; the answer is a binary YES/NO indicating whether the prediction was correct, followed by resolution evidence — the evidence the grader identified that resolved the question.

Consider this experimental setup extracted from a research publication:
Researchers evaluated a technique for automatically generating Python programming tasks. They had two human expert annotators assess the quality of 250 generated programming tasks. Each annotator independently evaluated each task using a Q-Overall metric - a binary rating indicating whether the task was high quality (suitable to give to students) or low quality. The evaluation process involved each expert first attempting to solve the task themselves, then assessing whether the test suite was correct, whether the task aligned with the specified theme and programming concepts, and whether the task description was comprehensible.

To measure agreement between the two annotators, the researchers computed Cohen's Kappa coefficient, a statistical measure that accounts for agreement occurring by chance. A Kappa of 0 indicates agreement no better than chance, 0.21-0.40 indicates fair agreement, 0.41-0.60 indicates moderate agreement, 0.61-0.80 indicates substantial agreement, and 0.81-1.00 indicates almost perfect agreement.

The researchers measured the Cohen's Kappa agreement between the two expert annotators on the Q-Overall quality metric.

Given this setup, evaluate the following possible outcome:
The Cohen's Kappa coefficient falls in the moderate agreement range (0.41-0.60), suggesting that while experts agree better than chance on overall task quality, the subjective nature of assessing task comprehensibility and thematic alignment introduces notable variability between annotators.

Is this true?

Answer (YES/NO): NO